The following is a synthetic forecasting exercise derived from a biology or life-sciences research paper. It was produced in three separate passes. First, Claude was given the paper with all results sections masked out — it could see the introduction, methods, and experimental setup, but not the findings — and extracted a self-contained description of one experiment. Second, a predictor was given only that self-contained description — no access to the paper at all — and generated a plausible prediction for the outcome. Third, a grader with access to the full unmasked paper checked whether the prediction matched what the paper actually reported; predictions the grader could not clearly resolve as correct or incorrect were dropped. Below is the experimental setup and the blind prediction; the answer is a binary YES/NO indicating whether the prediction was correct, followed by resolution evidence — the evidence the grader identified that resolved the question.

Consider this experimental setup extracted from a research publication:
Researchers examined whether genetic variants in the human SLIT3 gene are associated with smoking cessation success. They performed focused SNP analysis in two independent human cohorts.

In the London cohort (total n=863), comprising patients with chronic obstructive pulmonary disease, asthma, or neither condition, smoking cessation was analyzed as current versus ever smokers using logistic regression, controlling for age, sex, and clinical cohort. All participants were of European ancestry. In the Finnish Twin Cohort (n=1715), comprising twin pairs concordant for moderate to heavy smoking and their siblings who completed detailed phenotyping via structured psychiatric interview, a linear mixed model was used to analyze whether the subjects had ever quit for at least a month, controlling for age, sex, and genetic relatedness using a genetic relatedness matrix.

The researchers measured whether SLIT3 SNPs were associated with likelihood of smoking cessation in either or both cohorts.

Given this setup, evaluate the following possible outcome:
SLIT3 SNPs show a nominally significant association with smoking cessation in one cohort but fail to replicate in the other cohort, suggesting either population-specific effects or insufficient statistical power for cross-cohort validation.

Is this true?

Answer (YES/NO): NO